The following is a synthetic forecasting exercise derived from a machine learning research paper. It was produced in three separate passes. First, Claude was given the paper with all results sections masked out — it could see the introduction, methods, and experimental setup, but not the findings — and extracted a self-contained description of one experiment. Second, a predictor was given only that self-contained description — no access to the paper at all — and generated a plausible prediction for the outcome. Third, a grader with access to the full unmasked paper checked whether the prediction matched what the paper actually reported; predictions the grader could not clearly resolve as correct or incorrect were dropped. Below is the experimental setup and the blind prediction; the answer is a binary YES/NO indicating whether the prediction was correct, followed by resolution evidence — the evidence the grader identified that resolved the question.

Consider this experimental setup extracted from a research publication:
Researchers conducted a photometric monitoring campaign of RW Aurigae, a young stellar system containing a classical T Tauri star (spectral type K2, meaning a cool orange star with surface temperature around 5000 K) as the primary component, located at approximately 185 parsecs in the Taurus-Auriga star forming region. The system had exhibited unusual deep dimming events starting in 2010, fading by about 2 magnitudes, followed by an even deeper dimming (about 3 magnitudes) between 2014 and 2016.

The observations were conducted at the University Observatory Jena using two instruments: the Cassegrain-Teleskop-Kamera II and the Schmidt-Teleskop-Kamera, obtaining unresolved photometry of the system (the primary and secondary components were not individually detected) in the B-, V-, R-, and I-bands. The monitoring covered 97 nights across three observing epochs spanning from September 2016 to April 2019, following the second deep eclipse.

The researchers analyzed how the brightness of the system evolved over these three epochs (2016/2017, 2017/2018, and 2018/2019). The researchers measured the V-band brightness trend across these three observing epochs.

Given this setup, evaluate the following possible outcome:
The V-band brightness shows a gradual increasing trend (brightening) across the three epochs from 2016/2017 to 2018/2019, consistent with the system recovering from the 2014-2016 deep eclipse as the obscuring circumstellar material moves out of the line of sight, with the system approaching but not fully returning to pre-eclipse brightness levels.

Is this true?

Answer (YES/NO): NO